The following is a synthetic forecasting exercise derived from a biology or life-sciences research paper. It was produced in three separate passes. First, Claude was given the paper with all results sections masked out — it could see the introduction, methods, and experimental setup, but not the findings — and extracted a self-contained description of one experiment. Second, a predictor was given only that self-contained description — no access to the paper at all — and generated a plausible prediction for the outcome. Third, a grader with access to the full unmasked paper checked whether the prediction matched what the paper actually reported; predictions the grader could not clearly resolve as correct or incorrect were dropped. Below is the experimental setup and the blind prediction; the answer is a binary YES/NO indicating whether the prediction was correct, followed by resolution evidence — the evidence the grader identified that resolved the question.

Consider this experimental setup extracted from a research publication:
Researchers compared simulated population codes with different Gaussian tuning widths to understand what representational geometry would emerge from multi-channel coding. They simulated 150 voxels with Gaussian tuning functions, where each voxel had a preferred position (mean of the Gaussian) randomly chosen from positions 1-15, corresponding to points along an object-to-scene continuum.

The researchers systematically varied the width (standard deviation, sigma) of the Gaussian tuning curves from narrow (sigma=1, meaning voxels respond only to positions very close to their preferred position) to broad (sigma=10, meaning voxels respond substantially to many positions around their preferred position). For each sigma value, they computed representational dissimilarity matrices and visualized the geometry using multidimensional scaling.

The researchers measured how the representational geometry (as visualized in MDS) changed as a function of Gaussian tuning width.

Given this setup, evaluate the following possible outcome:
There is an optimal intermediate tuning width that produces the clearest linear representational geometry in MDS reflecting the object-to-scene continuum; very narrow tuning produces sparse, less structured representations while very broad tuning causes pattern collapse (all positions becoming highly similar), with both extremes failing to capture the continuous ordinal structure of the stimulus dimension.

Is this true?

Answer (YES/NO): NO